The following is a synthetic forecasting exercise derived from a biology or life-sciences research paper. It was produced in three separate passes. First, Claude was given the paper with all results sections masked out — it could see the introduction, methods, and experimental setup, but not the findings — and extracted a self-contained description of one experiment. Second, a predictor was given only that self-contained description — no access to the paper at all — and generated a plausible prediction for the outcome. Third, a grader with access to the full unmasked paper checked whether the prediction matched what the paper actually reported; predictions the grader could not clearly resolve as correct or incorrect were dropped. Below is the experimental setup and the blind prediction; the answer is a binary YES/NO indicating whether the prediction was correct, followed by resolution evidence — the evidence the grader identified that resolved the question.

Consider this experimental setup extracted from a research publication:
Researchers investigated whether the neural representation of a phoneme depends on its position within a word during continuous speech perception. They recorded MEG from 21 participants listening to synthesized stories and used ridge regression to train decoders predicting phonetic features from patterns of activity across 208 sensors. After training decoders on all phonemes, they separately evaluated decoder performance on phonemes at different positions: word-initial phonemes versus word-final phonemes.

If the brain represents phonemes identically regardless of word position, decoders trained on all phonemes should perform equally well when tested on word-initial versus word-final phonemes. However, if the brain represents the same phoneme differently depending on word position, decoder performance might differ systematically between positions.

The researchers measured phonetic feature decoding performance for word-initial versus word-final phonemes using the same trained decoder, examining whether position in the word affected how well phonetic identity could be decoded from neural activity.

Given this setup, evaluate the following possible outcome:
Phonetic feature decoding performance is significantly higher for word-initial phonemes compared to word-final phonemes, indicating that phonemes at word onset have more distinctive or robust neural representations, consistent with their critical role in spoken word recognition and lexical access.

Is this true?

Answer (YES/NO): YES